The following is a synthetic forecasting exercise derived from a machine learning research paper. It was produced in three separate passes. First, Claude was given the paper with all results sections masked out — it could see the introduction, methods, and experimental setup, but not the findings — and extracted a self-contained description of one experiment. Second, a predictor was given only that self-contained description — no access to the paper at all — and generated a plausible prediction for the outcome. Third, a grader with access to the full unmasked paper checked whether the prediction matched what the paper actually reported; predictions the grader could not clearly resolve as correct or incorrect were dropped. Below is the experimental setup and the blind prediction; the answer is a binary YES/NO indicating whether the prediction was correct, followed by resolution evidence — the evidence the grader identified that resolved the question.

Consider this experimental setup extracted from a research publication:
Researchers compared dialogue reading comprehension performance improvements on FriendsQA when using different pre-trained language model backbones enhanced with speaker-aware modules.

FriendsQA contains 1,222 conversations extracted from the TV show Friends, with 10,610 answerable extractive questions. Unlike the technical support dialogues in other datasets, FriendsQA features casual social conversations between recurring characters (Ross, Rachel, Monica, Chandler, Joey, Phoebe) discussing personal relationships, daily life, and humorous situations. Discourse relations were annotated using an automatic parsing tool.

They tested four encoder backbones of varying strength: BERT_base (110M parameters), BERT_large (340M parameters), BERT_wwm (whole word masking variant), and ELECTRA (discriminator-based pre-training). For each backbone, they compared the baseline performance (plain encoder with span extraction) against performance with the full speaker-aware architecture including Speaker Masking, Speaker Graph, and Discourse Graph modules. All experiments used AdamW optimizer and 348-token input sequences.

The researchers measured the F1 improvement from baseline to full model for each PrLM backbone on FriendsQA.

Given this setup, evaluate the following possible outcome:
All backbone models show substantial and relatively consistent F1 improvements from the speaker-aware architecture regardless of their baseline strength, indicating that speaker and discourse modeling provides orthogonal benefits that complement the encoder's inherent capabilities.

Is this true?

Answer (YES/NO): NO